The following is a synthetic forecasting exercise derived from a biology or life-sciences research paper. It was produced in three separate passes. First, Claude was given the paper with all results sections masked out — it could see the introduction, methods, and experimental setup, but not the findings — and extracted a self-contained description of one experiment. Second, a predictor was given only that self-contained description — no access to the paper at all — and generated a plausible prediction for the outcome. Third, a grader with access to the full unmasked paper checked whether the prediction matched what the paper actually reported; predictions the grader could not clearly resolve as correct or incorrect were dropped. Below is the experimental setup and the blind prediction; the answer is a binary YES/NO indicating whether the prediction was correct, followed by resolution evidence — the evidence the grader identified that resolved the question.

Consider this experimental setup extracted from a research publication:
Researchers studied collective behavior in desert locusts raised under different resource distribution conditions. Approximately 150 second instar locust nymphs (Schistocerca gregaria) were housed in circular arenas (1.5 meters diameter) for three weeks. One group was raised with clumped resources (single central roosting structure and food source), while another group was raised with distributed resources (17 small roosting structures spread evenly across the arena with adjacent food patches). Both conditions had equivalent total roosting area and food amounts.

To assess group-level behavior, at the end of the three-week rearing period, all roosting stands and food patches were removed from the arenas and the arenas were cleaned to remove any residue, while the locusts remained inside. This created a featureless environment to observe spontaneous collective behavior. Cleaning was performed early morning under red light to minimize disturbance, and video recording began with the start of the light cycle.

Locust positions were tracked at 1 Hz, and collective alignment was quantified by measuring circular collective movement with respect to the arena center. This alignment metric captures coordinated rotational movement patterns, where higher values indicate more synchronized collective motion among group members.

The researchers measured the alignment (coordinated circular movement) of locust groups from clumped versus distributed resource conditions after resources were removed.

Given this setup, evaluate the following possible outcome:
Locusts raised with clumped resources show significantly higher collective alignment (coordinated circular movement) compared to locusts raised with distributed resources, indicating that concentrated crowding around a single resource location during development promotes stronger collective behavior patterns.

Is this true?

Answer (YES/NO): YES